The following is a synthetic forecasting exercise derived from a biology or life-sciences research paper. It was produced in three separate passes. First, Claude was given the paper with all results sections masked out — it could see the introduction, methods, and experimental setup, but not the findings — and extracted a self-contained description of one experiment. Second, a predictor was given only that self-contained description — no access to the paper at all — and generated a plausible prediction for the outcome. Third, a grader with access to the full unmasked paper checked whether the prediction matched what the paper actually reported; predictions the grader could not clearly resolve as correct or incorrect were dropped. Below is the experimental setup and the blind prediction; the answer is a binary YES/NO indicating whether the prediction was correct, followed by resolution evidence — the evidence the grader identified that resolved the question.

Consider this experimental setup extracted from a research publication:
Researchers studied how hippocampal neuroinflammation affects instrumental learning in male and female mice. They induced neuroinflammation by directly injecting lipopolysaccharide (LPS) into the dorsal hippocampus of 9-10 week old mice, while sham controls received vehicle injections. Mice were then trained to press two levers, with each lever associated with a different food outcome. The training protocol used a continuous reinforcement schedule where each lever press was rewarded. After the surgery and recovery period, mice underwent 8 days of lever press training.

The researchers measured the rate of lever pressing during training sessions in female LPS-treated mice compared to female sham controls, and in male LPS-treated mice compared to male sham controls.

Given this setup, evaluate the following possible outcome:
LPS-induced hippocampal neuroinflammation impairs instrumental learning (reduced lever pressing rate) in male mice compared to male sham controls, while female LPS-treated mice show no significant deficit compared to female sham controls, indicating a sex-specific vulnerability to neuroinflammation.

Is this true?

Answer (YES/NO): NO